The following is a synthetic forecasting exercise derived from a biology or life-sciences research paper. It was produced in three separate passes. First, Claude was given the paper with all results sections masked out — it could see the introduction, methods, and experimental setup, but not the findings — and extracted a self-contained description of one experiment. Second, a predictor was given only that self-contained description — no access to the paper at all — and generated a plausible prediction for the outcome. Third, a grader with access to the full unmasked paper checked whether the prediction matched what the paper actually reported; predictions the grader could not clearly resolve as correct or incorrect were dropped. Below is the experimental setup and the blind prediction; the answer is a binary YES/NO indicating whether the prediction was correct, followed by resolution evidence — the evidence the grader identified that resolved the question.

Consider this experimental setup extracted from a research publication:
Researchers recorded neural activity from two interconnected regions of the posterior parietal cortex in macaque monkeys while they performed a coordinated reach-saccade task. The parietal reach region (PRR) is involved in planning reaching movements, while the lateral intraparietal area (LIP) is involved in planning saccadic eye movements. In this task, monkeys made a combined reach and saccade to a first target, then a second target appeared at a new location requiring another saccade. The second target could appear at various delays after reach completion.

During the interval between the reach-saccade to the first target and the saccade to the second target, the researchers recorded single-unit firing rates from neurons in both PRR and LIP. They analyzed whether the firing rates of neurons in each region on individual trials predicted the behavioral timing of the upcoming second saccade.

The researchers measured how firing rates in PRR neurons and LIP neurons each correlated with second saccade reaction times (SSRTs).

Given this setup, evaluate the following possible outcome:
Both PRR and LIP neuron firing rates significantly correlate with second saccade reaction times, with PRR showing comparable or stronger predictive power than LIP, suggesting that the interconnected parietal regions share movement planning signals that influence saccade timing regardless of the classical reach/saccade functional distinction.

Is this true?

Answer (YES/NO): NO